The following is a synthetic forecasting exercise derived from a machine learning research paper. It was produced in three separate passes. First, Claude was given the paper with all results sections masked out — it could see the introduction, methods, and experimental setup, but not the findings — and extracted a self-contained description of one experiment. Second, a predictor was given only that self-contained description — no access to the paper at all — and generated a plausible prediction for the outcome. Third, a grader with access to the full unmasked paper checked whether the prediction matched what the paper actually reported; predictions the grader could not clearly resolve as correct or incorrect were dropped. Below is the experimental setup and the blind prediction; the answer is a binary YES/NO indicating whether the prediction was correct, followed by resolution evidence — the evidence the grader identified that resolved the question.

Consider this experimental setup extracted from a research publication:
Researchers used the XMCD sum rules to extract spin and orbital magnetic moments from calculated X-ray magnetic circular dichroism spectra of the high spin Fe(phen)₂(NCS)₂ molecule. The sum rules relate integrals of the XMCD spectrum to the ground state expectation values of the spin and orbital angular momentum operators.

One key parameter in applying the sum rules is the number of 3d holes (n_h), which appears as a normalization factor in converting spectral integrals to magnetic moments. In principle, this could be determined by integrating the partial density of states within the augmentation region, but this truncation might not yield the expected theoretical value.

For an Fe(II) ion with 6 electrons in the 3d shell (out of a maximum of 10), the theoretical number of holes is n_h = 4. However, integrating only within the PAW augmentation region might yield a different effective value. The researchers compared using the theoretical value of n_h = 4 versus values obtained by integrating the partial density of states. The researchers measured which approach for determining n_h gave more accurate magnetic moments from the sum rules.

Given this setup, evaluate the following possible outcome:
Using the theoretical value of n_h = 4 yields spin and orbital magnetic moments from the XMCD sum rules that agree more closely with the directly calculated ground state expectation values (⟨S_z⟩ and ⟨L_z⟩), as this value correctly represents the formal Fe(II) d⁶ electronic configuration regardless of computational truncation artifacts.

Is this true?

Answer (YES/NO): YES